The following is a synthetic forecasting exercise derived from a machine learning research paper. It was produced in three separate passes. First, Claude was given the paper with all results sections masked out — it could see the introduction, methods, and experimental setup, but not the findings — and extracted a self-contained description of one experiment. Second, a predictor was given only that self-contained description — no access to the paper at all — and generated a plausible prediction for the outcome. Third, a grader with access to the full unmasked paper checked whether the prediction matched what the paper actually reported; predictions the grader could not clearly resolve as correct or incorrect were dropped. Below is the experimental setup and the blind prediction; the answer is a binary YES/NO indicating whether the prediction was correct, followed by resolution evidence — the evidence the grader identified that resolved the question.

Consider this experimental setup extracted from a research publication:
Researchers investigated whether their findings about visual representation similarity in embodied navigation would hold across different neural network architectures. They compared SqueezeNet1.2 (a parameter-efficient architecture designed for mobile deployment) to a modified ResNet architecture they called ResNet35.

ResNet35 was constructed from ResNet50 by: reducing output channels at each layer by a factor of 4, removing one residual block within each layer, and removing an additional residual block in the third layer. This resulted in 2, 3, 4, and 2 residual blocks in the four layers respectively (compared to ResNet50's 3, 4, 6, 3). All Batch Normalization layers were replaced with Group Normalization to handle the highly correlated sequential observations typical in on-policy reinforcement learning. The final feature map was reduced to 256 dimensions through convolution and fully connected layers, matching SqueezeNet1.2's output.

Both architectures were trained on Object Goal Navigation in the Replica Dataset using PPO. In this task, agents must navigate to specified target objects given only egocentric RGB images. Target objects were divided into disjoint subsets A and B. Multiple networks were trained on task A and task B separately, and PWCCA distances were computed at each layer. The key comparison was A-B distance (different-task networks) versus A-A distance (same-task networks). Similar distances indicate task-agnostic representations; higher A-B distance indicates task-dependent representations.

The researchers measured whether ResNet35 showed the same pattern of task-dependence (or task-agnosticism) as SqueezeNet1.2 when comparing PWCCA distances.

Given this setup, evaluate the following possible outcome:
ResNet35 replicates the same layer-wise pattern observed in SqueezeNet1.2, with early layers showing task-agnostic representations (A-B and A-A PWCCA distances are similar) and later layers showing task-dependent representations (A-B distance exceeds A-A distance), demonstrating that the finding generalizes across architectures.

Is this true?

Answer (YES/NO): NO